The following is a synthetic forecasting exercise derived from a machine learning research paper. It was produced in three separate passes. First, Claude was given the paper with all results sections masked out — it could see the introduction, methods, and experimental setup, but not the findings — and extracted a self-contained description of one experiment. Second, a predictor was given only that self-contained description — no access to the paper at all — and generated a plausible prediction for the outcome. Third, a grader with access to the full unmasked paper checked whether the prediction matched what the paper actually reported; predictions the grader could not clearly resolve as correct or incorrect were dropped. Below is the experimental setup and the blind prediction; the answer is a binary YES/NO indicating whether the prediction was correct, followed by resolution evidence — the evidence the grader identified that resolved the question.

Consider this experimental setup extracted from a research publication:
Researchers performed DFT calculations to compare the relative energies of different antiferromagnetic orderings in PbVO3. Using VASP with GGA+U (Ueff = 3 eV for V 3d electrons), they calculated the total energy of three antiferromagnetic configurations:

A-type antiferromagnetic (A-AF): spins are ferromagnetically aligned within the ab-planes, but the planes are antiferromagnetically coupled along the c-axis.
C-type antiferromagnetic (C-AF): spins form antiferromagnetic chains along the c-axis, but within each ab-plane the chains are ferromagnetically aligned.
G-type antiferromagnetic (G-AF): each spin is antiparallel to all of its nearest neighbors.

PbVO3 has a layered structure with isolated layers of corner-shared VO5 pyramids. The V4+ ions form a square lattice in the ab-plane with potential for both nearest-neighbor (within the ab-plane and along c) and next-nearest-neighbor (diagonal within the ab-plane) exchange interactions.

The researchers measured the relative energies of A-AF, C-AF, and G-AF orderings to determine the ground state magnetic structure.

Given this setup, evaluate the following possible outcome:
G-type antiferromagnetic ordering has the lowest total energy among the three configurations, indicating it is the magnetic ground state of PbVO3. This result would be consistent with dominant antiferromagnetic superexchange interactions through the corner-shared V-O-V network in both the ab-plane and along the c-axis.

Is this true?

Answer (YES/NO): NO